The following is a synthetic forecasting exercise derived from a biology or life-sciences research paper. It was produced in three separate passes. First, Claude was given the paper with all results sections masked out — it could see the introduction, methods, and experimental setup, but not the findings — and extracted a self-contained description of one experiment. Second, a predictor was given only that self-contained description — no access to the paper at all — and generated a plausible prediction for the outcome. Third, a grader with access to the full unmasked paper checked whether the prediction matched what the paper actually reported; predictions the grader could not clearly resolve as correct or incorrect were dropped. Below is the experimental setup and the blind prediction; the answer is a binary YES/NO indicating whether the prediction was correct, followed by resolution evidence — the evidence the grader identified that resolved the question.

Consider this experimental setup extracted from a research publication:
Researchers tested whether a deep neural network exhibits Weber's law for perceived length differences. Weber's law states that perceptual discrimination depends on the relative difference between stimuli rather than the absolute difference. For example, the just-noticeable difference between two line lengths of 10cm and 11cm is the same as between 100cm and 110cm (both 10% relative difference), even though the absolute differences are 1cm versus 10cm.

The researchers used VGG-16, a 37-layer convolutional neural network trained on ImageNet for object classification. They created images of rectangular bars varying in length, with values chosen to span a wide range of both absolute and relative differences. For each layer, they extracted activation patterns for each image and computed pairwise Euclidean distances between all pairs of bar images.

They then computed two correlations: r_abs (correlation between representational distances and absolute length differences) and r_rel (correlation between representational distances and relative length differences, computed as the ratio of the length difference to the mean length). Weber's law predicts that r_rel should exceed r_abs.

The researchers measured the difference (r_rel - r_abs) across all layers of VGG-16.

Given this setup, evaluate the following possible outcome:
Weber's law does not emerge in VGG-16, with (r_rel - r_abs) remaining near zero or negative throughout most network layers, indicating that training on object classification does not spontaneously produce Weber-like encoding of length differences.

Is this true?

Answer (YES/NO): NO